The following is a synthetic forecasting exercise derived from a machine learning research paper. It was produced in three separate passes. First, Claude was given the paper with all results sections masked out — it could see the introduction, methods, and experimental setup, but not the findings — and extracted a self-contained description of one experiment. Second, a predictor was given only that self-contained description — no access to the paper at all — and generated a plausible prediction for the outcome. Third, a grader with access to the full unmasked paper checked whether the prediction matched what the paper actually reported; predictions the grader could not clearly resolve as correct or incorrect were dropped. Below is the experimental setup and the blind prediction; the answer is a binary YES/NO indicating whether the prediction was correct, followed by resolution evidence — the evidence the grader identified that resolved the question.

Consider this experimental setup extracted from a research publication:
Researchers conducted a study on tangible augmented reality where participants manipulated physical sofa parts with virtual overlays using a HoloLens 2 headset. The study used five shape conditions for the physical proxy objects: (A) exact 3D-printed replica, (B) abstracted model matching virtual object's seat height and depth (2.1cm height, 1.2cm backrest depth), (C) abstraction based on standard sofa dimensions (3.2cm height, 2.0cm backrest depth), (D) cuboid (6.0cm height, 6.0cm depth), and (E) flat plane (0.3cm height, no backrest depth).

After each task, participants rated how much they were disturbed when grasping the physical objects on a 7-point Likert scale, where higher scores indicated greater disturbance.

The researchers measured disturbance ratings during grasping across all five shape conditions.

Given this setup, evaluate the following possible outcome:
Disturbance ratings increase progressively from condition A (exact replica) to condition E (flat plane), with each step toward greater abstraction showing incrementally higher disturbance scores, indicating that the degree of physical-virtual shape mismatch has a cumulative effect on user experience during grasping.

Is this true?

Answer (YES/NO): NO